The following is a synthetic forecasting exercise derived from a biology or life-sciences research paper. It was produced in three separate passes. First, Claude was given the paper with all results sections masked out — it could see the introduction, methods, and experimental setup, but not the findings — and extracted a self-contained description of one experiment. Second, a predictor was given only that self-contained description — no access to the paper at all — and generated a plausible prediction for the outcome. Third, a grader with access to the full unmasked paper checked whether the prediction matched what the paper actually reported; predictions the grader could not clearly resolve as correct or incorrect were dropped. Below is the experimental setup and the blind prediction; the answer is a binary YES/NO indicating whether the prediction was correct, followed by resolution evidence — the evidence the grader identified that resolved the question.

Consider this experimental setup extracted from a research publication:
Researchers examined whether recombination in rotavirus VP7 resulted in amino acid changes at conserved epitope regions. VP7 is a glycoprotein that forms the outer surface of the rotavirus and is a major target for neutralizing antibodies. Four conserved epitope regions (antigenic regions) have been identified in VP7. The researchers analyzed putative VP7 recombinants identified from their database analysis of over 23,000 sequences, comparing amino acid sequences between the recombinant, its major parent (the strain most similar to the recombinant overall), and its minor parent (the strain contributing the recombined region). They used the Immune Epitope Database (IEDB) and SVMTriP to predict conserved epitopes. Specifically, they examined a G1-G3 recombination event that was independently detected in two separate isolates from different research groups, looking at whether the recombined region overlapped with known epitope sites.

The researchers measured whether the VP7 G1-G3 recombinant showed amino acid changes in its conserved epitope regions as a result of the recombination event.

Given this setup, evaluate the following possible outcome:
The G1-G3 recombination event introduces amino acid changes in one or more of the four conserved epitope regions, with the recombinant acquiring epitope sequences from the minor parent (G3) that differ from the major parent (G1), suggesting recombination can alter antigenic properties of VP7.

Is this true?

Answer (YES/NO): YES